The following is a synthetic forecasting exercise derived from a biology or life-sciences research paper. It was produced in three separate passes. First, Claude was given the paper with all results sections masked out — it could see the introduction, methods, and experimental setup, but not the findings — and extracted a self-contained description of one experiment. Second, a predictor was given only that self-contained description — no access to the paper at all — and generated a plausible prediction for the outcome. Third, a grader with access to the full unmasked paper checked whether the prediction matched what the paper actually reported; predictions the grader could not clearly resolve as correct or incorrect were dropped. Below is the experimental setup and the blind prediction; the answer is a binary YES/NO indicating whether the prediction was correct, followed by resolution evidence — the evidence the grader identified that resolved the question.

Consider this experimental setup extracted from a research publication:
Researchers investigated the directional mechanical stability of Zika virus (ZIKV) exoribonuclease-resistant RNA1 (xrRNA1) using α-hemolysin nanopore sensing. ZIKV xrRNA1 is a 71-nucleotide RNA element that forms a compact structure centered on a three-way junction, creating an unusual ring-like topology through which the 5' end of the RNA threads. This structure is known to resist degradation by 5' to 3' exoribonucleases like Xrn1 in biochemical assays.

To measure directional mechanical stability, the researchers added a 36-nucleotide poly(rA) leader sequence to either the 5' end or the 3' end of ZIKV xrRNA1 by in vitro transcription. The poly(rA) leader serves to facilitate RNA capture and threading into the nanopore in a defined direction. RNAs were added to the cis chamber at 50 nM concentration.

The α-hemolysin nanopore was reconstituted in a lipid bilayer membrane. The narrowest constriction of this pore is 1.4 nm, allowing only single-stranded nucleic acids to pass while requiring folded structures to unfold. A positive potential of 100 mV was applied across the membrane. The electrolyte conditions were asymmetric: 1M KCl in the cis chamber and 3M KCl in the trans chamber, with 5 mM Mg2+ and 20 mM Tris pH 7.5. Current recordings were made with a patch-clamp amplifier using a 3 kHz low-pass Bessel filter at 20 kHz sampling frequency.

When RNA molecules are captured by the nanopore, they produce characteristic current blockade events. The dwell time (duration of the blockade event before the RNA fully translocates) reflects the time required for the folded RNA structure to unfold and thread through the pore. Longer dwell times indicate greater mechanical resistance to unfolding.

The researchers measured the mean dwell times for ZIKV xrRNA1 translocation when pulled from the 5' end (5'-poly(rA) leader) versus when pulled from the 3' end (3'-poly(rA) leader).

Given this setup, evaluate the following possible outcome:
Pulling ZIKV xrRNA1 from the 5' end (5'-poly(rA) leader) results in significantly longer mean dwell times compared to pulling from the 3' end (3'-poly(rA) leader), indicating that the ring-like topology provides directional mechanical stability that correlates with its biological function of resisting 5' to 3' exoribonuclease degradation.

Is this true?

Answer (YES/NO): YES